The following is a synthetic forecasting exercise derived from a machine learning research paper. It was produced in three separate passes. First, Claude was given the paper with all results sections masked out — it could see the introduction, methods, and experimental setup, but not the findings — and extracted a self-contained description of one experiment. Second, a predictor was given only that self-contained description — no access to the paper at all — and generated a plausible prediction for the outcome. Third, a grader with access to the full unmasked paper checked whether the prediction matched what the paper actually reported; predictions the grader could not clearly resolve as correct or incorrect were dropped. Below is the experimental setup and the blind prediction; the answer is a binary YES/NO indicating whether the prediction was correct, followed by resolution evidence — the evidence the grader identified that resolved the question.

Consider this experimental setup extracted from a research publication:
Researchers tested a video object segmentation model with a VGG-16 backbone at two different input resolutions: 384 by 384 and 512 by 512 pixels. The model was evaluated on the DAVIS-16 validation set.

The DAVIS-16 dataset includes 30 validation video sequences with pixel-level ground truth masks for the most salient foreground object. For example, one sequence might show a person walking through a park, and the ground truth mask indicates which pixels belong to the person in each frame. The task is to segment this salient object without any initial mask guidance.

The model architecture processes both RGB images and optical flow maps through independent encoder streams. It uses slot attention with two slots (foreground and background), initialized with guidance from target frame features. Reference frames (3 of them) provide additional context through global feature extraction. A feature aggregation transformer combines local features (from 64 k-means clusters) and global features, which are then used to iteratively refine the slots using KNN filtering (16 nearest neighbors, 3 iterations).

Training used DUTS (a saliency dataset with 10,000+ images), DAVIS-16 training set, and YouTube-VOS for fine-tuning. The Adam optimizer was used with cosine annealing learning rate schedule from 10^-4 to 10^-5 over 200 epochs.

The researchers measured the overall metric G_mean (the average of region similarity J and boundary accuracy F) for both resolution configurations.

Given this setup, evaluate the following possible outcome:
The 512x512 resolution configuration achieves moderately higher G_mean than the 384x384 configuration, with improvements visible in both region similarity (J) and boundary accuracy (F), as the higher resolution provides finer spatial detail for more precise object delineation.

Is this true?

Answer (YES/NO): YES